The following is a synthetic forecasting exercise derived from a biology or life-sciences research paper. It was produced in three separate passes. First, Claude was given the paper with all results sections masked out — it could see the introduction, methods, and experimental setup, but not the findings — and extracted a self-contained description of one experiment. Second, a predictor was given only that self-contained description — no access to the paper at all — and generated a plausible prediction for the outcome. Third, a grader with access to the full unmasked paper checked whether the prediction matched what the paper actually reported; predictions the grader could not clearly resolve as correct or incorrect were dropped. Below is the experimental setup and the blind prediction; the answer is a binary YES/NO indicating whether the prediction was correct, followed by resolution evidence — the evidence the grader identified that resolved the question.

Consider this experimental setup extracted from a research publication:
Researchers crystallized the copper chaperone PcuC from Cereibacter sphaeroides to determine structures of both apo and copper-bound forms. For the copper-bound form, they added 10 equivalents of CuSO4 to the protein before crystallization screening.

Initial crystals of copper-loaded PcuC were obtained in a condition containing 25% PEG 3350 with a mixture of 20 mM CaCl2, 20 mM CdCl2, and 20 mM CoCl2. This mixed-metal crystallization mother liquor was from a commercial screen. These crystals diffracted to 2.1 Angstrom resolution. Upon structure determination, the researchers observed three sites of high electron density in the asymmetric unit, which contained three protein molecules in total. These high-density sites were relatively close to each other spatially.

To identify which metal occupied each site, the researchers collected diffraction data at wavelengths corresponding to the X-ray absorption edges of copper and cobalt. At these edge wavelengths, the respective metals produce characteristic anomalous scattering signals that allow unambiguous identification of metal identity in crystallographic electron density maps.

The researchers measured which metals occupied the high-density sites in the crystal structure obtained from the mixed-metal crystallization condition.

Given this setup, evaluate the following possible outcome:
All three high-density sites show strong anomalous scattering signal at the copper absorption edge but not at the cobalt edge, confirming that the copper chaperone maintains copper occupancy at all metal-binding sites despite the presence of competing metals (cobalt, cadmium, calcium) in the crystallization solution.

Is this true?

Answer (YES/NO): NO